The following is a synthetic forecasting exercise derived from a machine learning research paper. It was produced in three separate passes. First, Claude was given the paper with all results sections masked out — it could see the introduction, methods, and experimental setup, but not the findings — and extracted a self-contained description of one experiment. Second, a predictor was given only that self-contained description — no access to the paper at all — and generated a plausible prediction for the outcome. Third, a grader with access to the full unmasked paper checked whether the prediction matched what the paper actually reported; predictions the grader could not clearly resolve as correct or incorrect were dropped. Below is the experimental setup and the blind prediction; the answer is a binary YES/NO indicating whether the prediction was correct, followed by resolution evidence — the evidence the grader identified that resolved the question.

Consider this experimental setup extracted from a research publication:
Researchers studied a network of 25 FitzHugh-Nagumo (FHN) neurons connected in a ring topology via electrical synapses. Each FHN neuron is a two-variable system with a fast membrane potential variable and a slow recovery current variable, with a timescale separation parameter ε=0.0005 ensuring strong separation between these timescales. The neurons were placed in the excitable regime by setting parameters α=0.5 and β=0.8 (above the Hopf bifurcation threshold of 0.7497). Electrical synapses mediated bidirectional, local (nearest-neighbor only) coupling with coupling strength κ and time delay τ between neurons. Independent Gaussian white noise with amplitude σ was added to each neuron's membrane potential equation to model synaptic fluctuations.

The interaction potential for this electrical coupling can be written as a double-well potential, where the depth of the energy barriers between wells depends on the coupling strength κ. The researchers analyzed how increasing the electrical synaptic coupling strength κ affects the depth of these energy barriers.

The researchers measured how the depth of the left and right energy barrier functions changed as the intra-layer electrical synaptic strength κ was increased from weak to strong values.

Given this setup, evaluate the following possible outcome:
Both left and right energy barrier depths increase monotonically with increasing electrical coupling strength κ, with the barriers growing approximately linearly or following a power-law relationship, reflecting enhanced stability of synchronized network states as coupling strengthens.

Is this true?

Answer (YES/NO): YES